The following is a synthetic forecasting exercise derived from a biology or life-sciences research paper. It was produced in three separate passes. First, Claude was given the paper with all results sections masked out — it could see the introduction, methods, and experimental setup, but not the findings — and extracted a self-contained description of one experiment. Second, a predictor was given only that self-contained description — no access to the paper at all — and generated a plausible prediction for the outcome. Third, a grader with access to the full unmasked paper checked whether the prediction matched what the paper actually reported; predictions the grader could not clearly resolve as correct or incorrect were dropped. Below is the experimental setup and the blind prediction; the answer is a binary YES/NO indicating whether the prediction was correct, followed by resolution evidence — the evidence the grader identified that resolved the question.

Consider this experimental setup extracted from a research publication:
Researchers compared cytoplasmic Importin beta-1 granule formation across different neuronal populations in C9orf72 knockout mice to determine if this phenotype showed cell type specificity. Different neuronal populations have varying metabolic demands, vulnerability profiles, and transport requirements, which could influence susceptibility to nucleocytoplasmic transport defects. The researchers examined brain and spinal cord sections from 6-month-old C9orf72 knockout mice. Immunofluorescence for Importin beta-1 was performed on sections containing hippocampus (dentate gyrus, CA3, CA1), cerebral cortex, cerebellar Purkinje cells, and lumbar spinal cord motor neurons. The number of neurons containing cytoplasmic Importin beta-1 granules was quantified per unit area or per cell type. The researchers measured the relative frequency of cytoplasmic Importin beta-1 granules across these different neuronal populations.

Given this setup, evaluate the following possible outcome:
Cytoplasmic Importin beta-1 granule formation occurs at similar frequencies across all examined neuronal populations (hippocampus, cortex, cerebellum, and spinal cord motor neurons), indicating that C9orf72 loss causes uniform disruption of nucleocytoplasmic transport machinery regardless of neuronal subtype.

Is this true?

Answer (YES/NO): NO